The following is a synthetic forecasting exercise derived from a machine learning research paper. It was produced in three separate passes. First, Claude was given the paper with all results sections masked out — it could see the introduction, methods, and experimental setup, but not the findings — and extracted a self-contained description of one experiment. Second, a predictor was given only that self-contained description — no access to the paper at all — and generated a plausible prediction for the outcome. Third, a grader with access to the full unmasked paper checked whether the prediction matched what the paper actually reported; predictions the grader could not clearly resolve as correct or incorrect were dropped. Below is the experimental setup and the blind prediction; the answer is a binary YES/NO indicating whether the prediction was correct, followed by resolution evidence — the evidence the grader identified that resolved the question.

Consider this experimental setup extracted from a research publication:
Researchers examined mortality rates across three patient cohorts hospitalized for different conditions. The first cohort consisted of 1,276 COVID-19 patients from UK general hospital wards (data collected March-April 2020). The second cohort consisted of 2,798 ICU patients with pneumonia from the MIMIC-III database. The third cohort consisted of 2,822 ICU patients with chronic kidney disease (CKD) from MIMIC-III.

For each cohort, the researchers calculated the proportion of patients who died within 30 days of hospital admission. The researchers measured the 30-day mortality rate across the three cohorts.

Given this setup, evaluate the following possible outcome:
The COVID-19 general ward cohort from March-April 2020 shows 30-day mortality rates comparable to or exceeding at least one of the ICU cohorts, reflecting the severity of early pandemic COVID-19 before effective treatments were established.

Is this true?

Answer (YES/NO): YES